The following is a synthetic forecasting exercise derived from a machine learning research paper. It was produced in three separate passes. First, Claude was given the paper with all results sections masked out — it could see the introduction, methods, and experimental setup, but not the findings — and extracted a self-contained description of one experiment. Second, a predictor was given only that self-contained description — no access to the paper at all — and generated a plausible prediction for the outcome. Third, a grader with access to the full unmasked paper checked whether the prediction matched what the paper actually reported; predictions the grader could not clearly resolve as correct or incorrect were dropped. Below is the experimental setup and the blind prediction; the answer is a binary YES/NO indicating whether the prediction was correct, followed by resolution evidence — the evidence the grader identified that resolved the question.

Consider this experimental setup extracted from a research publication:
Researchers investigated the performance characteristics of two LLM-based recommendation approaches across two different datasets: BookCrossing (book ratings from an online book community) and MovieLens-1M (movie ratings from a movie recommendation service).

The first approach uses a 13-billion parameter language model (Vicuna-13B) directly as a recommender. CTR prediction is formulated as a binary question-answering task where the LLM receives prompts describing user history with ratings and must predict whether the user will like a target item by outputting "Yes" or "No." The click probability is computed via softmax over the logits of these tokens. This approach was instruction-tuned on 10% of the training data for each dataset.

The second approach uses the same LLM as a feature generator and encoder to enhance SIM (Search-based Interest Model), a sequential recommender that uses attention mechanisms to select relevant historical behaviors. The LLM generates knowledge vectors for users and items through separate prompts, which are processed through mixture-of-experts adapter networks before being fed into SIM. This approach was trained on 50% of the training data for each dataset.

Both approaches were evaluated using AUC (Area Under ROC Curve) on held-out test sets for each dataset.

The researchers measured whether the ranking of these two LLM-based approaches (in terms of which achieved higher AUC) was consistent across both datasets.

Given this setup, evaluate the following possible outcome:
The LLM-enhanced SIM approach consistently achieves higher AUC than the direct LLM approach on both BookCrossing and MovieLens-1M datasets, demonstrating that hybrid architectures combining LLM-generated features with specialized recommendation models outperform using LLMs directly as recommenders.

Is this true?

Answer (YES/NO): NO